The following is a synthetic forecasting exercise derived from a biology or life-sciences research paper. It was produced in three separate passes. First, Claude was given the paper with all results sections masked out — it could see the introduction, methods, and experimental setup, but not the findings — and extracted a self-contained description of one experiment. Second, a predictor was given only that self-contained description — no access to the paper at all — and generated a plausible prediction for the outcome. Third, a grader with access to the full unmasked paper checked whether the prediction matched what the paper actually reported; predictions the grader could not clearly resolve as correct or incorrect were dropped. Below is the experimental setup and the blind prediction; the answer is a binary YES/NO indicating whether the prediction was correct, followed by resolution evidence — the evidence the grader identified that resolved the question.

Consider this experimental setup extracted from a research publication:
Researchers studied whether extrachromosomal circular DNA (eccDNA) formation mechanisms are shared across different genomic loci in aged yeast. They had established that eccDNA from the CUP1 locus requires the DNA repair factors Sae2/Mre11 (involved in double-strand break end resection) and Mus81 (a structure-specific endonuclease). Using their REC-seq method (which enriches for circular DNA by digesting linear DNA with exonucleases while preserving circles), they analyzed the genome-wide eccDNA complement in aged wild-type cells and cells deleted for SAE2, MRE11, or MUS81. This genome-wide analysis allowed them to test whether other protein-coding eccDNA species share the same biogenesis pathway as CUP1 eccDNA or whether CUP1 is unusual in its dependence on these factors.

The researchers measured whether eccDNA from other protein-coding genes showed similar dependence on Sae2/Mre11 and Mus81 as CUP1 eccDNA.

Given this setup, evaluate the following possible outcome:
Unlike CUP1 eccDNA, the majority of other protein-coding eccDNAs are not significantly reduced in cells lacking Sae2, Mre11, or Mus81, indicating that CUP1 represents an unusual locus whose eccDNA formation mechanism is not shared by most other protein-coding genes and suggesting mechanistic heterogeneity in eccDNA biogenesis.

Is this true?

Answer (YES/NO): NO